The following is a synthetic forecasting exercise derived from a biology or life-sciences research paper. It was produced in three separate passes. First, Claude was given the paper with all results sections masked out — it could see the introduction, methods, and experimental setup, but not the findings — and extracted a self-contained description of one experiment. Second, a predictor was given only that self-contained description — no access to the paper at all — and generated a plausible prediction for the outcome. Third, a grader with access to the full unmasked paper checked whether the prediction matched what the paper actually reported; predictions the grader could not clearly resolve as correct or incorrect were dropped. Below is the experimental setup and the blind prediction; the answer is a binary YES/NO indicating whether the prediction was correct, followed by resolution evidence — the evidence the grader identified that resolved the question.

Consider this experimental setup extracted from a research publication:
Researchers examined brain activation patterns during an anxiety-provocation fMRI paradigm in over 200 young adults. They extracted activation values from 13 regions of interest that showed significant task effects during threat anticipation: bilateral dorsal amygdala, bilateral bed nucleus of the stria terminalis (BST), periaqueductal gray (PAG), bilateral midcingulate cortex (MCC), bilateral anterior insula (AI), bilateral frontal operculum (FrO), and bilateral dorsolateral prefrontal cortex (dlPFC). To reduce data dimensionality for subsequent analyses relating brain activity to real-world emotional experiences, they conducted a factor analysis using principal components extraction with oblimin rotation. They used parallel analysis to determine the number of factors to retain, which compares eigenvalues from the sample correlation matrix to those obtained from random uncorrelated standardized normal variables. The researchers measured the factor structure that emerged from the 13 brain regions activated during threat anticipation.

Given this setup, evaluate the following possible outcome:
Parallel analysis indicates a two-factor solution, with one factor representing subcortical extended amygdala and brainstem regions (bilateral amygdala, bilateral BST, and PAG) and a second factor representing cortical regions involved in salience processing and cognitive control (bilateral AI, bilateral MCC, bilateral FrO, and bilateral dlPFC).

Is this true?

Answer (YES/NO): YES